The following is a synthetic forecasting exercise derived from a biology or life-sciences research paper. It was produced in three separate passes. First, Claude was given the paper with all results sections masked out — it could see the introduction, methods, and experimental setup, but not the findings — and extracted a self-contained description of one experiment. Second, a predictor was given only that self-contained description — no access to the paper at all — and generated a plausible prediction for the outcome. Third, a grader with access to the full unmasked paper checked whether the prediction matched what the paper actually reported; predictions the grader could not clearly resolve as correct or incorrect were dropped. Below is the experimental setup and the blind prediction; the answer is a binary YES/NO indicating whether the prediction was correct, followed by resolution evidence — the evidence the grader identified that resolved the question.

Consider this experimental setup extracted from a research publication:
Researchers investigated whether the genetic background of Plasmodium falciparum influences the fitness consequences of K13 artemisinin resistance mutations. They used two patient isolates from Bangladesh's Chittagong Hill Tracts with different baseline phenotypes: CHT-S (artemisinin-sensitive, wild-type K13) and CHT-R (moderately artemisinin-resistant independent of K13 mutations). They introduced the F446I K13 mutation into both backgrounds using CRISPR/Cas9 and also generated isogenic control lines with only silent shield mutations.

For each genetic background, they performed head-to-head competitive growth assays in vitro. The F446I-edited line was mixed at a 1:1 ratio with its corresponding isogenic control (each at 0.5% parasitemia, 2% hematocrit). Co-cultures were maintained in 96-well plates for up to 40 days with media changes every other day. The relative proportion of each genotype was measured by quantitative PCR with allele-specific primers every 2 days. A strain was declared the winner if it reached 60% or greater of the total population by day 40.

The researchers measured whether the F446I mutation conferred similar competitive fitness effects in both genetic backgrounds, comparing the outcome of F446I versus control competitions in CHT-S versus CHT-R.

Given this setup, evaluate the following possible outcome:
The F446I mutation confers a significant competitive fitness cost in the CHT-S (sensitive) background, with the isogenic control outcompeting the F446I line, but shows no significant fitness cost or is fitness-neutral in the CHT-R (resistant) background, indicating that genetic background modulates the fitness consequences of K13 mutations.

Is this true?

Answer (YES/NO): NO